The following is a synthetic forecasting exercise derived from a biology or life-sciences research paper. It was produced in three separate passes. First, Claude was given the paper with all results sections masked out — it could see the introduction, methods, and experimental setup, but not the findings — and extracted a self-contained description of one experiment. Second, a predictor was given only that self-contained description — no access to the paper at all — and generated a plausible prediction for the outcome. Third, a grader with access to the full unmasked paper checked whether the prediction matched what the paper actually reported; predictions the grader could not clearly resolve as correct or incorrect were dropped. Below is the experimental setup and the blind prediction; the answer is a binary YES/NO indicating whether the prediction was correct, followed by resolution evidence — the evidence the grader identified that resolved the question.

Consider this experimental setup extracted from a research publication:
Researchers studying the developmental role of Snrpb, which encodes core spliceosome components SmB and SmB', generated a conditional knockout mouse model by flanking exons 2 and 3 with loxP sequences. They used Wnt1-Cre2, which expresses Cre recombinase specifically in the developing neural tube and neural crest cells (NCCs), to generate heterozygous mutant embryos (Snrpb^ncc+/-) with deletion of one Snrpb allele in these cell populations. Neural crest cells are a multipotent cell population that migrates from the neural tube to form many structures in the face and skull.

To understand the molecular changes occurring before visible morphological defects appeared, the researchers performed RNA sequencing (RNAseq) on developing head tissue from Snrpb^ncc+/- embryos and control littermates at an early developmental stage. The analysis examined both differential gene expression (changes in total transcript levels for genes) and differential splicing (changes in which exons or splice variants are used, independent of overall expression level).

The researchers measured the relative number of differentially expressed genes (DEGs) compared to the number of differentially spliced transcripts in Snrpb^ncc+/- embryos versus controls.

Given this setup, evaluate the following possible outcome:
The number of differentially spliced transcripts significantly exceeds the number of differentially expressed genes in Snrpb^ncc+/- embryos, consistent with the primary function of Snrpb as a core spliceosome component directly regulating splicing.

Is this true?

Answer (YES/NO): YES